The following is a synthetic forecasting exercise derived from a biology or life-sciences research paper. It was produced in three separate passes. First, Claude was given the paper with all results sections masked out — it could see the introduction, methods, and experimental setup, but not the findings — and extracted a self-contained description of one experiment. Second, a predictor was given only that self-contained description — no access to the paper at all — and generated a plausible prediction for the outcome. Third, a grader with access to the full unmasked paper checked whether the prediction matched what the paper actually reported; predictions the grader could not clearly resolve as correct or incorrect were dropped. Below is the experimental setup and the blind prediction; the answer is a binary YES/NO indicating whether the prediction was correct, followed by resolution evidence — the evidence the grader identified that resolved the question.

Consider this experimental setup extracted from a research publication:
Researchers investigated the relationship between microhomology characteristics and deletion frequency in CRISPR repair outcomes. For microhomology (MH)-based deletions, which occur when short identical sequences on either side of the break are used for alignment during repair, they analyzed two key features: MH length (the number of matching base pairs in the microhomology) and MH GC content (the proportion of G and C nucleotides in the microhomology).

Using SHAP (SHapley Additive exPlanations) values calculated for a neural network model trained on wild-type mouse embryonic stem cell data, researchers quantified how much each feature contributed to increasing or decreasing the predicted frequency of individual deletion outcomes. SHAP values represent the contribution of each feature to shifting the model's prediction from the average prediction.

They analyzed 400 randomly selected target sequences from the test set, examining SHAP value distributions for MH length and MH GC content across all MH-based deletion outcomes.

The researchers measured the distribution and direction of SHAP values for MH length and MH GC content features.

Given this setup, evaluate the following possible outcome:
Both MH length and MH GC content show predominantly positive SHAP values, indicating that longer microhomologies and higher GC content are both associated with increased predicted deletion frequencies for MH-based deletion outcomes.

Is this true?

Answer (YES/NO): NO